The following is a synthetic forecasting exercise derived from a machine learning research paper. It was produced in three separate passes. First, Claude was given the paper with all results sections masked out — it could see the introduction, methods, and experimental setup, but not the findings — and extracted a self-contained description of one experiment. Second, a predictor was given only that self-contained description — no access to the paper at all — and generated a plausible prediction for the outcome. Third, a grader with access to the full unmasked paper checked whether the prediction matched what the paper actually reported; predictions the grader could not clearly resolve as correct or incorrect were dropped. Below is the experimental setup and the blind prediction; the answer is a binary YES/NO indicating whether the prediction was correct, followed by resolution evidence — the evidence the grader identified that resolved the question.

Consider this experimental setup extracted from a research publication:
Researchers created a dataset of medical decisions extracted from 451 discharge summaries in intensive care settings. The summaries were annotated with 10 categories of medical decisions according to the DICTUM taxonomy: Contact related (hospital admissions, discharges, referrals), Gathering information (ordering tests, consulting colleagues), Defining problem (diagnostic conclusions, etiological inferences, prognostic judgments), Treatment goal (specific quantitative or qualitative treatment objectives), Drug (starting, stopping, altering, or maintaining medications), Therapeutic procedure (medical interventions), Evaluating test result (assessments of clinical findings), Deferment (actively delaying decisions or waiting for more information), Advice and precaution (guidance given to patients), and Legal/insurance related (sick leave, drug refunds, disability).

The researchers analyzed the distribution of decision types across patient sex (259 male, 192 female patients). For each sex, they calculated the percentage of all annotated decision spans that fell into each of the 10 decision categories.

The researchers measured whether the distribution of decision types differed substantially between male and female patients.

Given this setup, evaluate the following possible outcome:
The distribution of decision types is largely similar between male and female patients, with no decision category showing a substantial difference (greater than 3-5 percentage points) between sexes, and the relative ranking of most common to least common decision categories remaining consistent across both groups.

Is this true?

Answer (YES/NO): YES